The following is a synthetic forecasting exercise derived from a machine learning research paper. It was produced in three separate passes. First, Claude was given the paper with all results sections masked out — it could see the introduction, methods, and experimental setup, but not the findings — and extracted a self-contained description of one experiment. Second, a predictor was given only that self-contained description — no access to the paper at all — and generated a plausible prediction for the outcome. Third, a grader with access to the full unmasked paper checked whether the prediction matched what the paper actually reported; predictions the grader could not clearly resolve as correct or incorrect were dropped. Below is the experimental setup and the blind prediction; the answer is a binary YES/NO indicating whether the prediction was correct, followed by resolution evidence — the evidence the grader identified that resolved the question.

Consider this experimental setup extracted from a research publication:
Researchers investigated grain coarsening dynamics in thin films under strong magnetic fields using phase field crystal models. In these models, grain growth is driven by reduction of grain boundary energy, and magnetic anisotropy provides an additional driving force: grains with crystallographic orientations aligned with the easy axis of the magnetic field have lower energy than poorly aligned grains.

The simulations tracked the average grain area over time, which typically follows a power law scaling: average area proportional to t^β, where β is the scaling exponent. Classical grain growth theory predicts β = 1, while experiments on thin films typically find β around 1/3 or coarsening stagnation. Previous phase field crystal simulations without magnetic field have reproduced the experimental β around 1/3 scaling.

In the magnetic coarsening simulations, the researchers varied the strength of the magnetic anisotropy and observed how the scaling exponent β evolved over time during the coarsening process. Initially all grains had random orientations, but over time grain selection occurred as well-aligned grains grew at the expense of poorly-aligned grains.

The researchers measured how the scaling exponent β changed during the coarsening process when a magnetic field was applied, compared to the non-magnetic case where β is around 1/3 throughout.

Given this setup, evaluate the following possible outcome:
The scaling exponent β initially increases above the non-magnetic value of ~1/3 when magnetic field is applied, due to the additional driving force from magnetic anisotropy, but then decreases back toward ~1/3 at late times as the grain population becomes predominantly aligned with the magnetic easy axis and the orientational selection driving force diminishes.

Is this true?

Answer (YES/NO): YES